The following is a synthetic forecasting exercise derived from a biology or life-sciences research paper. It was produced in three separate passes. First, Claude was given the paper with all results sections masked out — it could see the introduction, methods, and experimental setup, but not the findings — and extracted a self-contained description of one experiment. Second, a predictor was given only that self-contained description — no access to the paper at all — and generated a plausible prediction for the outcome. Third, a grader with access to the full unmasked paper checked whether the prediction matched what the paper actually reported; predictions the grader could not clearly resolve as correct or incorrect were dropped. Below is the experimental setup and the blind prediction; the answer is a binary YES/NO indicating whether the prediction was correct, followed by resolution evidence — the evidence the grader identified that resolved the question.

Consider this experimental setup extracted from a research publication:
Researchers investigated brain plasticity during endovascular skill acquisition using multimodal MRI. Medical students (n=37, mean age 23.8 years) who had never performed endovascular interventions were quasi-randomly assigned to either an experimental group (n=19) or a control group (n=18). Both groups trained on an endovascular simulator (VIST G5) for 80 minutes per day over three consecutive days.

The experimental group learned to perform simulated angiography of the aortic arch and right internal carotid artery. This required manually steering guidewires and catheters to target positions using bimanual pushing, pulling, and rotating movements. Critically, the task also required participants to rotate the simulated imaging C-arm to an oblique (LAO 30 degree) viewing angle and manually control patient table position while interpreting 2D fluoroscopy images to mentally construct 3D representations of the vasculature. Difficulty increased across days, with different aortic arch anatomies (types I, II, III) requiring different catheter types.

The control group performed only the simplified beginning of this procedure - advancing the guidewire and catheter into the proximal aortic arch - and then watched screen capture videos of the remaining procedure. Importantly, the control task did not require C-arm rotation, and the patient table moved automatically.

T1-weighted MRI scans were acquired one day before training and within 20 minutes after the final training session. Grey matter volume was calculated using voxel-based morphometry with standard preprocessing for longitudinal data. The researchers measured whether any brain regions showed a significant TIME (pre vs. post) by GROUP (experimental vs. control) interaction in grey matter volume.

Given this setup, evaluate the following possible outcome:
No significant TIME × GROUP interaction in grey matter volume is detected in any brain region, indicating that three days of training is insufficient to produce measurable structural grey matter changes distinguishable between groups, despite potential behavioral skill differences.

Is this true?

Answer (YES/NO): NO